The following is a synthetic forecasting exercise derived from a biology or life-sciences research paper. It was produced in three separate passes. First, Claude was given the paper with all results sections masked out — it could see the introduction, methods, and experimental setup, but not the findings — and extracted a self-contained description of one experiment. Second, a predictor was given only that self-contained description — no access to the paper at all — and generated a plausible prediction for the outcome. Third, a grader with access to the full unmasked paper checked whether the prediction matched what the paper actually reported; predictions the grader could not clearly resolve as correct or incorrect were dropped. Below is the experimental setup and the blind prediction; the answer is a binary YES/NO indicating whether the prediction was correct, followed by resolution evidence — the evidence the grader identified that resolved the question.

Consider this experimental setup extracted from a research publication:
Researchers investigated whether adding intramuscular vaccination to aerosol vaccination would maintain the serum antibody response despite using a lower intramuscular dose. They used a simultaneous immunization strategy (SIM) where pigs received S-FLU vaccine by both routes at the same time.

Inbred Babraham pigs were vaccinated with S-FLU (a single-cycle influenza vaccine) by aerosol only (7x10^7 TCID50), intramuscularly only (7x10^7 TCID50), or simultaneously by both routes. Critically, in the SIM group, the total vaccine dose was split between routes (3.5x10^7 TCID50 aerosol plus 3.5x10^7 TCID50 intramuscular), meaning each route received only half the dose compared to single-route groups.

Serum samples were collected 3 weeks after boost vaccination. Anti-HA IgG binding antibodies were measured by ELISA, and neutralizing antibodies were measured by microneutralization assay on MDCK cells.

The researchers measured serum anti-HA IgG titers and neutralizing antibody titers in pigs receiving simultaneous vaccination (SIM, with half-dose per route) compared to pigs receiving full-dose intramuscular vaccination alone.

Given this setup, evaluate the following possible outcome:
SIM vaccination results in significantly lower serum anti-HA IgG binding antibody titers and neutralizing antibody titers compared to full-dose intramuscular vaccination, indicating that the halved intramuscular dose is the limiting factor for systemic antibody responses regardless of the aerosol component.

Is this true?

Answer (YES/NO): NO